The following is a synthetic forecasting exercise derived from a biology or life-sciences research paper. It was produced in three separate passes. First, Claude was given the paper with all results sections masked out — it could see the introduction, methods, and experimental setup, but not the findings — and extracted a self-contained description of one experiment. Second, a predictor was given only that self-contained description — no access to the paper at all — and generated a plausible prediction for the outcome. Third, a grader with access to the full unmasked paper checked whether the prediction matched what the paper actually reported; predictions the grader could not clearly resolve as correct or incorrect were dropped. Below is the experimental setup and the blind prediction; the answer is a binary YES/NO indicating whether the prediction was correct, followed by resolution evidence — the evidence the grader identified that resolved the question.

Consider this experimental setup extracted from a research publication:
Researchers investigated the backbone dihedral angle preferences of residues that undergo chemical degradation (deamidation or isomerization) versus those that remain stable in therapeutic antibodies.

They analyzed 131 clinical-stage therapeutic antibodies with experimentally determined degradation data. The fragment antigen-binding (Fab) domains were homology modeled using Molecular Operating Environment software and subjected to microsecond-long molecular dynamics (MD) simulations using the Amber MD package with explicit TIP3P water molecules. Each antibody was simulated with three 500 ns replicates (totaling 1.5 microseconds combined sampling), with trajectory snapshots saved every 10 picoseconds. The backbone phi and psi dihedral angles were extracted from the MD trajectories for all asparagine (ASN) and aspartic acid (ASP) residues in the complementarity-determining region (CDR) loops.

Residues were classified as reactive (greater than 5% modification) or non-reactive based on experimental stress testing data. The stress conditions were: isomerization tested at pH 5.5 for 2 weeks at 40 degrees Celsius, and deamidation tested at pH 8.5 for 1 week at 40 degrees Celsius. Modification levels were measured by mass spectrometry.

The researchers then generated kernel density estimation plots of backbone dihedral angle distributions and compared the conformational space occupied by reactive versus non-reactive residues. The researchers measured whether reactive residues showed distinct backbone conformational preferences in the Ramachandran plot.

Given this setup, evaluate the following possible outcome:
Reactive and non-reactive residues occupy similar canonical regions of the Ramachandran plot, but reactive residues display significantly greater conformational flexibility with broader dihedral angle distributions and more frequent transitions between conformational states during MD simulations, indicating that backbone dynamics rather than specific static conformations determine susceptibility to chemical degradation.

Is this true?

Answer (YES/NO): NO